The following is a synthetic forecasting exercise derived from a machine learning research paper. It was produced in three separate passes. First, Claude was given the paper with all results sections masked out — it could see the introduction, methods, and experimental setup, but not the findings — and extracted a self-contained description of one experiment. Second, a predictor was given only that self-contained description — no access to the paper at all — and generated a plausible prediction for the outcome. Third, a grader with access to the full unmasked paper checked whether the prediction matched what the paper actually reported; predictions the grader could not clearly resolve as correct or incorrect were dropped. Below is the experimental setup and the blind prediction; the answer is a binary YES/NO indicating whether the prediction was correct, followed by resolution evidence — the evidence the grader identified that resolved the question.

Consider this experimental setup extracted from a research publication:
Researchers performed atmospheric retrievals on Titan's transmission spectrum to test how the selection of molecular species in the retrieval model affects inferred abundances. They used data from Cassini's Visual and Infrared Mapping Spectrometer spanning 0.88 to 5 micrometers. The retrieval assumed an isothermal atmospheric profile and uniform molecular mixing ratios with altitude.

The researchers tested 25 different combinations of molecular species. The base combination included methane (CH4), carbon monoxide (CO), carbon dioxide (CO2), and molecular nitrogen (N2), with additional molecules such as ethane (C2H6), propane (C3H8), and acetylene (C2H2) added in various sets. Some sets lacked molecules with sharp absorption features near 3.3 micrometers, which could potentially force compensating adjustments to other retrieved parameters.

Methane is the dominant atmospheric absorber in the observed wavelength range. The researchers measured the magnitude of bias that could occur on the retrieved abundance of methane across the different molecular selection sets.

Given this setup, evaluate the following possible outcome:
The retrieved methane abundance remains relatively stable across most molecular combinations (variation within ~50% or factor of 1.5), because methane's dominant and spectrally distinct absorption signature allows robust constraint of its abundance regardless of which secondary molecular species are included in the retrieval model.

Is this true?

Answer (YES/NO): NO